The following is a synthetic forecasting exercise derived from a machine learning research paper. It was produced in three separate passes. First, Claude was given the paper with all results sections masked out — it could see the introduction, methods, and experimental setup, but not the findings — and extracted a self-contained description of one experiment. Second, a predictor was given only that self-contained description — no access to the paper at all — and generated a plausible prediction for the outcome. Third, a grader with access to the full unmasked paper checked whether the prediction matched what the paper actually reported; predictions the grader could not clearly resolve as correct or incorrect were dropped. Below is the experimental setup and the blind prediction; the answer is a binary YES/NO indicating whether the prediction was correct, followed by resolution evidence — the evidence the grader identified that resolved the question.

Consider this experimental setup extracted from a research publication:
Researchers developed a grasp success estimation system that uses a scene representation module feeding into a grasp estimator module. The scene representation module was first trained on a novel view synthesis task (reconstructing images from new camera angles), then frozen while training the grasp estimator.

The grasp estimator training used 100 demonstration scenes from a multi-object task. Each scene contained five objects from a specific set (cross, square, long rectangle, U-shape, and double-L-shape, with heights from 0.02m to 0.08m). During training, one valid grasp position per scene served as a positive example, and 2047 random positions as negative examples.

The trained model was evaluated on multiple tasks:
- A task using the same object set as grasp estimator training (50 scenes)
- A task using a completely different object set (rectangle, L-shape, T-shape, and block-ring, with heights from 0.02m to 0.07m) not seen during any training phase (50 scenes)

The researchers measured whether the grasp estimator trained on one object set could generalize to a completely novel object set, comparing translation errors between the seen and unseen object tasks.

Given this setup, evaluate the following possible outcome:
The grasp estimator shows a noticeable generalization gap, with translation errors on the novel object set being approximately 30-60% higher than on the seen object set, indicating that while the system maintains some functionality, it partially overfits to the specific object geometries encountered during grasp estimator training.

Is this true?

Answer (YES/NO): NO